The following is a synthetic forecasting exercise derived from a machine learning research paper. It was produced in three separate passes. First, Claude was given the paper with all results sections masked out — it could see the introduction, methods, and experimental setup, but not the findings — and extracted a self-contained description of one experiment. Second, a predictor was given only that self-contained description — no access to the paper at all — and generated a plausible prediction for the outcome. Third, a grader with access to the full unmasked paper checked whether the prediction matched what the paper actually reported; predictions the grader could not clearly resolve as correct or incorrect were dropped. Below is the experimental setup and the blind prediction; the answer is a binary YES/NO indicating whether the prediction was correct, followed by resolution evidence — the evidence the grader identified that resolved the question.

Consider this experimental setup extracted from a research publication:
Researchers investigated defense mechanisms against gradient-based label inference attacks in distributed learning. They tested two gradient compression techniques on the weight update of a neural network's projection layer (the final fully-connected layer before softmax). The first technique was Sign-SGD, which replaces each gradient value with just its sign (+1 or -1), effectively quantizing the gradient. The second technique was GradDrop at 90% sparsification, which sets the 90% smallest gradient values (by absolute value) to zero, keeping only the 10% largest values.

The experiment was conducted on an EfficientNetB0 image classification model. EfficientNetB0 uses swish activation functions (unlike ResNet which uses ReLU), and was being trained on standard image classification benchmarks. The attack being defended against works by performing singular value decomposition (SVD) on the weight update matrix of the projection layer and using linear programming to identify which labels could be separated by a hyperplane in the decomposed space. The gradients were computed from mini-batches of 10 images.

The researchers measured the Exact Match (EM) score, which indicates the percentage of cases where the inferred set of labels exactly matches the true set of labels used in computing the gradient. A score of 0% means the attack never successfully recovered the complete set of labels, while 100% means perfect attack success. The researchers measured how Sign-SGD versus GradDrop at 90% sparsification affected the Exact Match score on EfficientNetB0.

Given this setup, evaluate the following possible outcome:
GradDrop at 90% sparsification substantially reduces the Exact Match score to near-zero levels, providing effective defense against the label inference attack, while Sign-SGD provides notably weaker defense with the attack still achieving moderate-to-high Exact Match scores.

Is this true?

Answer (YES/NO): NO